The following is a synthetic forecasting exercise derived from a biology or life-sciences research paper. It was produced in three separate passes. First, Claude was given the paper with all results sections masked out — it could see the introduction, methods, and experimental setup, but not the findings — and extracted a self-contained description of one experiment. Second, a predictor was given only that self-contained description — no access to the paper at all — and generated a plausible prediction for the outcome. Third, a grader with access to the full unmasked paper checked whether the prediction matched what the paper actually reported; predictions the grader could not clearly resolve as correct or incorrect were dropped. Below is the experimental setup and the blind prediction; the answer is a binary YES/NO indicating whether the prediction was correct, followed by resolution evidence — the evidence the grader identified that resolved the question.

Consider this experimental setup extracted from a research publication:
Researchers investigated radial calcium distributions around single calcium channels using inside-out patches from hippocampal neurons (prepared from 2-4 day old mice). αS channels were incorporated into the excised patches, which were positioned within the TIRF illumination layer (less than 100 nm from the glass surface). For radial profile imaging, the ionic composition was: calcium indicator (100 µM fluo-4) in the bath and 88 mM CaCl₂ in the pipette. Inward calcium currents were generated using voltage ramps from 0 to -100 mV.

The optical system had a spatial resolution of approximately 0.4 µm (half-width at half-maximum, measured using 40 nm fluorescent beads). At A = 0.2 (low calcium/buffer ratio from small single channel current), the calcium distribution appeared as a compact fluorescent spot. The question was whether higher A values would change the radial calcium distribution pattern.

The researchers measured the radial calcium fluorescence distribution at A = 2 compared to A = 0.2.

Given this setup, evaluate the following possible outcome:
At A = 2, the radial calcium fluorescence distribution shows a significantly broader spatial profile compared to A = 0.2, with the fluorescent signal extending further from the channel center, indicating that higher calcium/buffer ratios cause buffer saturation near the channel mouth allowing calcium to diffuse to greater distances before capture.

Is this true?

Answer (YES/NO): NO